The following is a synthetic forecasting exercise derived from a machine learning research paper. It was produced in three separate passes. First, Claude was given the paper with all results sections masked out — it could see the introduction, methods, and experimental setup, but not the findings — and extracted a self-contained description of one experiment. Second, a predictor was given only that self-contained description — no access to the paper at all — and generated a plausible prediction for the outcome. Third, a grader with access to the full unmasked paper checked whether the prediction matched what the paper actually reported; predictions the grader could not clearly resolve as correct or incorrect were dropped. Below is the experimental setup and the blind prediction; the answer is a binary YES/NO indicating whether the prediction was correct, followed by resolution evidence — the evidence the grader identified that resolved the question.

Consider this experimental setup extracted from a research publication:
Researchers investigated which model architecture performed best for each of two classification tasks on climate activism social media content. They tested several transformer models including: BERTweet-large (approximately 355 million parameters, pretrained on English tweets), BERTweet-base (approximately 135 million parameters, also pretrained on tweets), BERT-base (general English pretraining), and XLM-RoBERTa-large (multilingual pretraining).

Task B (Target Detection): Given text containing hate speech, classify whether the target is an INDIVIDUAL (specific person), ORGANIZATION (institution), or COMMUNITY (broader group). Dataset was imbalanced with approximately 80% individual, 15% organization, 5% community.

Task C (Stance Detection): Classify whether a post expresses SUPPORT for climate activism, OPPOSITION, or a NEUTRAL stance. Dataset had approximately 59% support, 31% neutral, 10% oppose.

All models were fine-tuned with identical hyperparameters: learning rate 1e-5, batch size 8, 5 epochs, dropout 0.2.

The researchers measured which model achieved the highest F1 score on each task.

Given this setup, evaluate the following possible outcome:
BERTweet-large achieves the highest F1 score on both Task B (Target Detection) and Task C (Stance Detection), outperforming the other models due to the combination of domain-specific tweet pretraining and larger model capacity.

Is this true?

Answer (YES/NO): NO